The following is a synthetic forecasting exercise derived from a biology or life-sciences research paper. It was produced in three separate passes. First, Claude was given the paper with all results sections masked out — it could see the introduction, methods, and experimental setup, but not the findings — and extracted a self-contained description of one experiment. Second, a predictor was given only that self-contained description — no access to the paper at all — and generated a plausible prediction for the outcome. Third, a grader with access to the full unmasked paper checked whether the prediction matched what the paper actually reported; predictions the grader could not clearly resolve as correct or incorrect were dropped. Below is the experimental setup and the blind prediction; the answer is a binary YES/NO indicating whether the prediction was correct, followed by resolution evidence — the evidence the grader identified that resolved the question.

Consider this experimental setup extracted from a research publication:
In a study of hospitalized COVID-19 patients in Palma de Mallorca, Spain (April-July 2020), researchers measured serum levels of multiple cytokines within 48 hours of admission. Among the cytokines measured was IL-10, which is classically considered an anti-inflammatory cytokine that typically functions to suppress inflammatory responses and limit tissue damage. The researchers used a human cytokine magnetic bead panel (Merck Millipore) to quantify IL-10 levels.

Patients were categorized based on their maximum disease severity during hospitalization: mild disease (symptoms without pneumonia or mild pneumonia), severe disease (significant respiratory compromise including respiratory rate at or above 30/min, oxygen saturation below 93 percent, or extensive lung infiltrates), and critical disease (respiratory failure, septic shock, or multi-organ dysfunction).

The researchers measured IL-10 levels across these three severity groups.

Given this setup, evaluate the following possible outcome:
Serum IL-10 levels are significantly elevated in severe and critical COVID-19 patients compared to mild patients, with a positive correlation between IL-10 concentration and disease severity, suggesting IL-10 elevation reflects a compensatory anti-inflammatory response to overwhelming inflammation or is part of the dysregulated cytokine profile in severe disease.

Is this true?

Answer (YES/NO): NO